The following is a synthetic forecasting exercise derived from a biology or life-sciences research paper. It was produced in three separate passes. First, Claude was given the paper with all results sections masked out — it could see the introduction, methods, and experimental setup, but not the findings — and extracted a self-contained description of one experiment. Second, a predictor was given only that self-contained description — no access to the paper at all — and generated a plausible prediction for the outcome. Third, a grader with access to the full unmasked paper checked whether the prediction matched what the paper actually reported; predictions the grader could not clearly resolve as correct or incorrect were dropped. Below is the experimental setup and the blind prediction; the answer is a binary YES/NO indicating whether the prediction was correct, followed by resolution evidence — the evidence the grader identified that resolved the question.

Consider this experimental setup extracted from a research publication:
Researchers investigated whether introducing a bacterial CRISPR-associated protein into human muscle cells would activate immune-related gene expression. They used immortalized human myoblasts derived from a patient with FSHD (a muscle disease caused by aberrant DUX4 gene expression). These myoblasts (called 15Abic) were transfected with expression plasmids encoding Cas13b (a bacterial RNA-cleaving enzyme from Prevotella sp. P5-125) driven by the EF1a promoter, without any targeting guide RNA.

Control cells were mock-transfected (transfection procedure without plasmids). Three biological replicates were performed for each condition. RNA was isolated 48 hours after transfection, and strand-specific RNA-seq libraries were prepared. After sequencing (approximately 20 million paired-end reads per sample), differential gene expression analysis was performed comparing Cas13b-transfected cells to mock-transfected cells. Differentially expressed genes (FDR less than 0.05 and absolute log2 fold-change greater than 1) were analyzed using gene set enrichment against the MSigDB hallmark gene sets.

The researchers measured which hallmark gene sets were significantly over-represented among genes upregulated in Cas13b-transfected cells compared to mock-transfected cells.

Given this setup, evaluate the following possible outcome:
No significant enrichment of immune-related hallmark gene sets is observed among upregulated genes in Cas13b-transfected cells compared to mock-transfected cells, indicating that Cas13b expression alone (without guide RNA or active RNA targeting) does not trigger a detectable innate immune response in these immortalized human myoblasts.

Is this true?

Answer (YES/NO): NO